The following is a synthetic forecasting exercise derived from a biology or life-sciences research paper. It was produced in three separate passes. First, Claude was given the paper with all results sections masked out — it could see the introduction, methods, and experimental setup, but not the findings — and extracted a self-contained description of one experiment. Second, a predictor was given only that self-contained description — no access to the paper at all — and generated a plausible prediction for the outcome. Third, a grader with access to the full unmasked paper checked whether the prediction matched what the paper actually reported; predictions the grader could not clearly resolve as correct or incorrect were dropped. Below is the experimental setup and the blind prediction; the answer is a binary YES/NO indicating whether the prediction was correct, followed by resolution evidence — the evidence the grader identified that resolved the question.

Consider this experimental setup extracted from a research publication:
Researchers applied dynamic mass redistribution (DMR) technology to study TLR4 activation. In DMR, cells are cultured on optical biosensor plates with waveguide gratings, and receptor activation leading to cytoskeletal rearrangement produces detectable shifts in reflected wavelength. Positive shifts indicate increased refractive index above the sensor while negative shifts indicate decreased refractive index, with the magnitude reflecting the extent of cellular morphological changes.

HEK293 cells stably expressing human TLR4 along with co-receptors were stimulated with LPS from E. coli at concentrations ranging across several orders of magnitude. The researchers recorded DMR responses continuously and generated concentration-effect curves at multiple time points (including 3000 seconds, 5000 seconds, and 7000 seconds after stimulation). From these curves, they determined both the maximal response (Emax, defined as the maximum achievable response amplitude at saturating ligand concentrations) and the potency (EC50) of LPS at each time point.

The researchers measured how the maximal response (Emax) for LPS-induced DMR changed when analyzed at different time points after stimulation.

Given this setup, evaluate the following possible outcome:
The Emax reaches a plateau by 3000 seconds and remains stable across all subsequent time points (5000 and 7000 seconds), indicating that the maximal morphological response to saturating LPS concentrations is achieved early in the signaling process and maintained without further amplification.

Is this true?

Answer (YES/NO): NO